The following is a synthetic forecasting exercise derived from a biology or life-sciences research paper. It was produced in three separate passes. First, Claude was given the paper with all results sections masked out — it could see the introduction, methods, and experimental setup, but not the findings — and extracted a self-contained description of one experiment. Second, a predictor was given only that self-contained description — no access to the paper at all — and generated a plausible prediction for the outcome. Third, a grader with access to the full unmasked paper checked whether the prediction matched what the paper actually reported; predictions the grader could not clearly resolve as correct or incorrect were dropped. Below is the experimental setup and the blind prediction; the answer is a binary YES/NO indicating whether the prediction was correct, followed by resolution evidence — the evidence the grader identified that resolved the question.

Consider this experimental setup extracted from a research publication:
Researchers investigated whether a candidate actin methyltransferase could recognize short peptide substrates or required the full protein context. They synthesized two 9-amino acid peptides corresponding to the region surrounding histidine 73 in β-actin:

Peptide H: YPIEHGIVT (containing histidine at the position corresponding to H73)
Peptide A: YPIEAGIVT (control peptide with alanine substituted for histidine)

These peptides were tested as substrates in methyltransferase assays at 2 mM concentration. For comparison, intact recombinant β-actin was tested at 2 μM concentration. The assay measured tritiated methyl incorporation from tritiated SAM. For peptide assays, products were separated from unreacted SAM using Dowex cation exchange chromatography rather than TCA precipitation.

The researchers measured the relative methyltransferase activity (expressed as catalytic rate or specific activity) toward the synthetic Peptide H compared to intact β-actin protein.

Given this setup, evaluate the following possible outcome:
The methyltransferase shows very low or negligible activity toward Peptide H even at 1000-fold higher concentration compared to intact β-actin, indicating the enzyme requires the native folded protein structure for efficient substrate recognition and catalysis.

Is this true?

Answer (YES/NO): NO